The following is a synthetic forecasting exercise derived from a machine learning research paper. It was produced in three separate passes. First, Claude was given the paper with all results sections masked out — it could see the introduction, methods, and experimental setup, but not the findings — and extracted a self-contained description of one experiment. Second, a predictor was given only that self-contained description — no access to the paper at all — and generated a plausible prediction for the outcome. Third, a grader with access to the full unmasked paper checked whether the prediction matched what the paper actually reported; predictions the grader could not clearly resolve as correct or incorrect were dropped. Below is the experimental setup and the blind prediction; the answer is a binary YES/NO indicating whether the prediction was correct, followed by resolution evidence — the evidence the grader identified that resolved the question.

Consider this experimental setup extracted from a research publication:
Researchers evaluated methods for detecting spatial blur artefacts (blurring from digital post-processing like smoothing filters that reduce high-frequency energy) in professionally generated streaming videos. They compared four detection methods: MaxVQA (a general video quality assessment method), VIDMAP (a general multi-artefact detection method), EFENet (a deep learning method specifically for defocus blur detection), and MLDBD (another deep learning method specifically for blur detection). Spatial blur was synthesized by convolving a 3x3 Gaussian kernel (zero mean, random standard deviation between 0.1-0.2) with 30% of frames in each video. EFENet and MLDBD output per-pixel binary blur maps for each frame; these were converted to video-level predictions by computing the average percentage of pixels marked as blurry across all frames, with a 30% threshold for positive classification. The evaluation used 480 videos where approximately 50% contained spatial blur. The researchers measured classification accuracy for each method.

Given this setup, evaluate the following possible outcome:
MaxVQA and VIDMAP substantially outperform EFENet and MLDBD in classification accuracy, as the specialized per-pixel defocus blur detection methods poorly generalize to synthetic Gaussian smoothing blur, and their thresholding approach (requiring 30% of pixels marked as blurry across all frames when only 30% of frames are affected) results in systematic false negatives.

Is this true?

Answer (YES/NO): NO